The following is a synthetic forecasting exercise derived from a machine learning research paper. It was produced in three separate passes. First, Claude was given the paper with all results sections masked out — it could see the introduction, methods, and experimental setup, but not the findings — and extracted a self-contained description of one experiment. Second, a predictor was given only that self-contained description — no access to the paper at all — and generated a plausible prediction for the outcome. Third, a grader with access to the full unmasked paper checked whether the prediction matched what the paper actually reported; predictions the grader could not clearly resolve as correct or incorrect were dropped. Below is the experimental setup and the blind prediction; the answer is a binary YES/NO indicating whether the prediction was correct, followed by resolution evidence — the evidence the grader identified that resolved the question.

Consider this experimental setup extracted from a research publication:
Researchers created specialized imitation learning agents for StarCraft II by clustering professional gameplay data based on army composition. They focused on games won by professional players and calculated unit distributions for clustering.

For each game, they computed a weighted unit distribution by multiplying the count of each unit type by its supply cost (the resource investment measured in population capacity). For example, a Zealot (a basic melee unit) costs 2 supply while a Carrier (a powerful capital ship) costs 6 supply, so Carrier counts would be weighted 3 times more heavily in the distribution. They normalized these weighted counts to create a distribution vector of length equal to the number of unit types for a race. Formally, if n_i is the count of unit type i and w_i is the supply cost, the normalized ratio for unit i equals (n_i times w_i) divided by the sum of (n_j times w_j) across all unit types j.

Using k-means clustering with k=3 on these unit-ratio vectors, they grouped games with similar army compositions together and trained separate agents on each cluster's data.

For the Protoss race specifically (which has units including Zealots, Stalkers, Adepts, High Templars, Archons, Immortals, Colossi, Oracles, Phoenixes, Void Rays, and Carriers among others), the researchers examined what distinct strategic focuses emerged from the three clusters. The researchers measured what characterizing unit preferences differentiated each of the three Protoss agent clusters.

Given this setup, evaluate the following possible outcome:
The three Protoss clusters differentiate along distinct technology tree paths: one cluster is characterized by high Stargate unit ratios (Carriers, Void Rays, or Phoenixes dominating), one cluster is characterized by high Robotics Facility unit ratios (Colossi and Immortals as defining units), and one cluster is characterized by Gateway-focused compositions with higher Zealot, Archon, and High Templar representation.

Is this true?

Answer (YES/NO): NO